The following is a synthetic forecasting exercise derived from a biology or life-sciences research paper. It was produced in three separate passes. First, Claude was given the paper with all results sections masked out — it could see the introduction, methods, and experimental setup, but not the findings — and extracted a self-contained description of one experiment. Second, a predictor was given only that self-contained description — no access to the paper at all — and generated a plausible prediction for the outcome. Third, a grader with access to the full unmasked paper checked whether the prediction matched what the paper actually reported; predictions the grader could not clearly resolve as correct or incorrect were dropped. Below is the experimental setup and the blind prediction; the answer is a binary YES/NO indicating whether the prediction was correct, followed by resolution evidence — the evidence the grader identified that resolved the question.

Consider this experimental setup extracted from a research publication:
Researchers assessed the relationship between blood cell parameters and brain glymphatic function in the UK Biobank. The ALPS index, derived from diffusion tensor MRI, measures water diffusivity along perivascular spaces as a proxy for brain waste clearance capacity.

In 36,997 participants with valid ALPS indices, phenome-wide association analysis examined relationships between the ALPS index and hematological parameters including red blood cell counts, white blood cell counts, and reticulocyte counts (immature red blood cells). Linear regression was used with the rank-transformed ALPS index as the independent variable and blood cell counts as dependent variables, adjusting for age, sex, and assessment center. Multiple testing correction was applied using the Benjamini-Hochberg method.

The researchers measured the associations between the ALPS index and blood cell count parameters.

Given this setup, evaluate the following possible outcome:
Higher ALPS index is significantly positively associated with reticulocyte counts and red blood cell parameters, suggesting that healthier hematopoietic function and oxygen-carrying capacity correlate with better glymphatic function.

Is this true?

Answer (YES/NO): NO